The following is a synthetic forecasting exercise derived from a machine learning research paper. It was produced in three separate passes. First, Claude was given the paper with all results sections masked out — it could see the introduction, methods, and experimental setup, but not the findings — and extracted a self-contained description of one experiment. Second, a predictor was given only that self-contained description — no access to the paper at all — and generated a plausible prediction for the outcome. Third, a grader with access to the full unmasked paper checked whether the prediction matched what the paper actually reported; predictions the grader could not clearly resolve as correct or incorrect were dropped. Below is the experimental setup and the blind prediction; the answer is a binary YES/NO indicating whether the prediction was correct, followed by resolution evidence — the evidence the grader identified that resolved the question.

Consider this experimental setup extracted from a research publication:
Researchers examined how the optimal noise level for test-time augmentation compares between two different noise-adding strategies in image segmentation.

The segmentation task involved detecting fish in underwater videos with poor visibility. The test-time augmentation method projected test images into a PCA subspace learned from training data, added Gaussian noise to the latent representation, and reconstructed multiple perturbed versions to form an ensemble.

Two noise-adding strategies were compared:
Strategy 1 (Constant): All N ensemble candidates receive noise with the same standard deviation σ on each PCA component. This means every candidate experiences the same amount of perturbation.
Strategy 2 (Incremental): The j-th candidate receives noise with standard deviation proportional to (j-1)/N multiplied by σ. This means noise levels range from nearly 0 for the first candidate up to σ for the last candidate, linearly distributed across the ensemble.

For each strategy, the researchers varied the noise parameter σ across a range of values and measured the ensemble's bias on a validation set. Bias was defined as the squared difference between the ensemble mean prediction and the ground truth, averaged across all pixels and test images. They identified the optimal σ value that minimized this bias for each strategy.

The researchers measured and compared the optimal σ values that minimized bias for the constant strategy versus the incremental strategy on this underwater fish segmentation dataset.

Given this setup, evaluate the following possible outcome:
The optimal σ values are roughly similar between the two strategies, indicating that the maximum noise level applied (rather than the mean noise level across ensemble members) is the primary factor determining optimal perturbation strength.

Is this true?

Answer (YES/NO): NO